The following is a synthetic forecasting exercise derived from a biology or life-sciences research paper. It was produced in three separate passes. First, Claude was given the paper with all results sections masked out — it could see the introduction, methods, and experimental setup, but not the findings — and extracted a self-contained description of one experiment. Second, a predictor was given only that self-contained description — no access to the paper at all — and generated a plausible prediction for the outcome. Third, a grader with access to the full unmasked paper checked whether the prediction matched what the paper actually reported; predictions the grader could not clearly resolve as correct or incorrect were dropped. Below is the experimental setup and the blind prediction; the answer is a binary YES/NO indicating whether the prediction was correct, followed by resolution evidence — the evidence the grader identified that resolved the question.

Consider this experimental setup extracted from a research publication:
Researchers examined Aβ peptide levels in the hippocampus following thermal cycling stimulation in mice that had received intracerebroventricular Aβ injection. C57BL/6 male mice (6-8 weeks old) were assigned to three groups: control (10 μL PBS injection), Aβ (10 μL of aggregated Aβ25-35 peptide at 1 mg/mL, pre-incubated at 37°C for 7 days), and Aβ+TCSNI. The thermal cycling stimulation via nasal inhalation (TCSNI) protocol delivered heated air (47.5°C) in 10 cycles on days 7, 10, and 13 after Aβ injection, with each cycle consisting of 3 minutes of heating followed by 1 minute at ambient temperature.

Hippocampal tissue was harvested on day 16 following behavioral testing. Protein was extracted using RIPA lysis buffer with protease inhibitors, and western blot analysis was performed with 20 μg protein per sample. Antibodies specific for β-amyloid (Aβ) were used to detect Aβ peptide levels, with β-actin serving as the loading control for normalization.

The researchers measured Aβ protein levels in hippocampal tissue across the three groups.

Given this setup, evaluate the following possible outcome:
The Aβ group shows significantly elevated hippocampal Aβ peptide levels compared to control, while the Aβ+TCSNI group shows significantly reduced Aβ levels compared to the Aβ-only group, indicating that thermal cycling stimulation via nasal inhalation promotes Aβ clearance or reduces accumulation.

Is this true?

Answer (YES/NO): YES